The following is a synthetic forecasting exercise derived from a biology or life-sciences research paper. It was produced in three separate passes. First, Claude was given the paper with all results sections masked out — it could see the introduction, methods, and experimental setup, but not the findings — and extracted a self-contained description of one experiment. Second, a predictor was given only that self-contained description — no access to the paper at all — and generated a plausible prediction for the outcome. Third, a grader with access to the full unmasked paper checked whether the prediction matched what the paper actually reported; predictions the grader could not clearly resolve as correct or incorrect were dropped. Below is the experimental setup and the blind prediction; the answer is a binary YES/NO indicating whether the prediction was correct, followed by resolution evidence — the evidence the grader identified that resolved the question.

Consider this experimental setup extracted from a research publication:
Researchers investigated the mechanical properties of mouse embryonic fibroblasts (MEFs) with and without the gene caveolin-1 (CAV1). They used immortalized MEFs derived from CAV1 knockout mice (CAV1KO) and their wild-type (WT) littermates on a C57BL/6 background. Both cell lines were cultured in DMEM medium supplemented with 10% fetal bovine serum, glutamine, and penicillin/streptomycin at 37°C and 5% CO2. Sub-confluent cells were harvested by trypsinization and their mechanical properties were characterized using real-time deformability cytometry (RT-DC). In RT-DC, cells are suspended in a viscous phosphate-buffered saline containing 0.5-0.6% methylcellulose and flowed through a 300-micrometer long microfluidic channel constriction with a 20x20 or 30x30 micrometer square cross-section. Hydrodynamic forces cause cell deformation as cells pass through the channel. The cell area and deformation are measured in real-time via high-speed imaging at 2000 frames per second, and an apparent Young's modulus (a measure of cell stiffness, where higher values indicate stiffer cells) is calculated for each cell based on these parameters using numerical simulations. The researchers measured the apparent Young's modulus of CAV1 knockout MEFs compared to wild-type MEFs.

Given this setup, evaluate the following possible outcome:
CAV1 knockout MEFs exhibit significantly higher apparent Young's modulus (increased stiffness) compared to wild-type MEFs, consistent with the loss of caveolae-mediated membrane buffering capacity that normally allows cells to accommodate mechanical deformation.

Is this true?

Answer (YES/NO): NO